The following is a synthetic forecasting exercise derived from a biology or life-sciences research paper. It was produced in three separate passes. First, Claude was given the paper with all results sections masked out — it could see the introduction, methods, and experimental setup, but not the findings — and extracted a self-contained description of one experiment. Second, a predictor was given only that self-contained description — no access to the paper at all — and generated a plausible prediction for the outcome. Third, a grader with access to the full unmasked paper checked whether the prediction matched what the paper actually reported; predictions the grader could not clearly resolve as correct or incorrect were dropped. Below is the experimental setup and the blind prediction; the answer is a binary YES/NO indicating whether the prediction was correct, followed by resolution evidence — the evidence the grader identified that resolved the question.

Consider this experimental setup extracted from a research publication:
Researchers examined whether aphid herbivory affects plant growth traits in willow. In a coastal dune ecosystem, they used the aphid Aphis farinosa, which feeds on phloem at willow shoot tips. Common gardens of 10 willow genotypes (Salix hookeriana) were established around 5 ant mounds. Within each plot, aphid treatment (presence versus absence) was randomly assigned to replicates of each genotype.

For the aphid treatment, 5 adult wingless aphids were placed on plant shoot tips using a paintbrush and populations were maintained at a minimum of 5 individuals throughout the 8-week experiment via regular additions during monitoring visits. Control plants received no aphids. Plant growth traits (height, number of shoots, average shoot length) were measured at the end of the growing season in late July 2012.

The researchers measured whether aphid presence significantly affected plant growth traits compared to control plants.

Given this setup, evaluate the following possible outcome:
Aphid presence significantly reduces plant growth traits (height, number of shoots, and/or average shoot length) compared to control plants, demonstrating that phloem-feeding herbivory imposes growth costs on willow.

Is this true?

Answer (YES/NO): NO